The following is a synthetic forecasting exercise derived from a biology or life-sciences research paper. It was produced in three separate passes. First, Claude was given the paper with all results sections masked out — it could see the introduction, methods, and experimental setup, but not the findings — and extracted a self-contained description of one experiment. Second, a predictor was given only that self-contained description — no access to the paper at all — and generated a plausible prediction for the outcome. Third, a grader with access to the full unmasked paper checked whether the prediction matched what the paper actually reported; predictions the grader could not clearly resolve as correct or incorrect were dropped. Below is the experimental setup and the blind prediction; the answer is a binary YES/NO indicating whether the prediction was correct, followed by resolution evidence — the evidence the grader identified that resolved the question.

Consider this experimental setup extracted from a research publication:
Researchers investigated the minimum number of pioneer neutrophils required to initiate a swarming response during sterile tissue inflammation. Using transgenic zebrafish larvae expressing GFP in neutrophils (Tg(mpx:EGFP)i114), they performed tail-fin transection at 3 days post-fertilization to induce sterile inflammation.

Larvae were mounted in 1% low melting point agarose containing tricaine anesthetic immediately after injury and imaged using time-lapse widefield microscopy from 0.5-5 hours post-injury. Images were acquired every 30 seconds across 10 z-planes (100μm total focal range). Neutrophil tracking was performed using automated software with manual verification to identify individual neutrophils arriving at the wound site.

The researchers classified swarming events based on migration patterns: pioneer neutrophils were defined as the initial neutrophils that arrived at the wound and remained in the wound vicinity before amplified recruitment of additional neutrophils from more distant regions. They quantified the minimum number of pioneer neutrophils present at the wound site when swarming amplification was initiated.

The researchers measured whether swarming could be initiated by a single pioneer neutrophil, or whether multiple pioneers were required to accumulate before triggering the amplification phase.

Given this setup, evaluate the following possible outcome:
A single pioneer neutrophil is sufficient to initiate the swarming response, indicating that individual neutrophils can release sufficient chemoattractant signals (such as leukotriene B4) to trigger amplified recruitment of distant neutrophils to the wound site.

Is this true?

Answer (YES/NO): YES